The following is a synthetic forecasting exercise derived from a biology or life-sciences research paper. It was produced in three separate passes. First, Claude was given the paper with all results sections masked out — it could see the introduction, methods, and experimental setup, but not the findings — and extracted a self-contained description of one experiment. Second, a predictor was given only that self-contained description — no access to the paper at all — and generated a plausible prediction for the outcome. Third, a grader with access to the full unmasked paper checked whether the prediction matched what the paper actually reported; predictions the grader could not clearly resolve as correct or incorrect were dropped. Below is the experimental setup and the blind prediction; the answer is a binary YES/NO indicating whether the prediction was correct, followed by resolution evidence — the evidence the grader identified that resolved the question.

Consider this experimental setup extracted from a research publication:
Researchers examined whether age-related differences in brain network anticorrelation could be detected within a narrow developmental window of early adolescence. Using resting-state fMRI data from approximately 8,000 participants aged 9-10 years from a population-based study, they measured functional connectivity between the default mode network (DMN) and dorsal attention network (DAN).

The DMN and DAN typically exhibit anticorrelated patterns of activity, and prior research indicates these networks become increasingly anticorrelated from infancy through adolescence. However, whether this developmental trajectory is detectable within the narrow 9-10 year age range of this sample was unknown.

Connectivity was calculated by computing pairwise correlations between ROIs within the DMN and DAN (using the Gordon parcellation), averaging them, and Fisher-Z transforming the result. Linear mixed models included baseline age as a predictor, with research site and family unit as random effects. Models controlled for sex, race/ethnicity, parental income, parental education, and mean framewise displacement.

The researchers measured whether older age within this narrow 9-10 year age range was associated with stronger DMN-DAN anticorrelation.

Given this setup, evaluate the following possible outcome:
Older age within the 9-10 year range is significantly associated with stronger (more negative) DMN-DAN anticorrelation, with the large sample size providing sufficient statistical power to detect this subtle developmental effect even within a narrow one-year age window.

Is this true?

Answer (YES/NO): YES